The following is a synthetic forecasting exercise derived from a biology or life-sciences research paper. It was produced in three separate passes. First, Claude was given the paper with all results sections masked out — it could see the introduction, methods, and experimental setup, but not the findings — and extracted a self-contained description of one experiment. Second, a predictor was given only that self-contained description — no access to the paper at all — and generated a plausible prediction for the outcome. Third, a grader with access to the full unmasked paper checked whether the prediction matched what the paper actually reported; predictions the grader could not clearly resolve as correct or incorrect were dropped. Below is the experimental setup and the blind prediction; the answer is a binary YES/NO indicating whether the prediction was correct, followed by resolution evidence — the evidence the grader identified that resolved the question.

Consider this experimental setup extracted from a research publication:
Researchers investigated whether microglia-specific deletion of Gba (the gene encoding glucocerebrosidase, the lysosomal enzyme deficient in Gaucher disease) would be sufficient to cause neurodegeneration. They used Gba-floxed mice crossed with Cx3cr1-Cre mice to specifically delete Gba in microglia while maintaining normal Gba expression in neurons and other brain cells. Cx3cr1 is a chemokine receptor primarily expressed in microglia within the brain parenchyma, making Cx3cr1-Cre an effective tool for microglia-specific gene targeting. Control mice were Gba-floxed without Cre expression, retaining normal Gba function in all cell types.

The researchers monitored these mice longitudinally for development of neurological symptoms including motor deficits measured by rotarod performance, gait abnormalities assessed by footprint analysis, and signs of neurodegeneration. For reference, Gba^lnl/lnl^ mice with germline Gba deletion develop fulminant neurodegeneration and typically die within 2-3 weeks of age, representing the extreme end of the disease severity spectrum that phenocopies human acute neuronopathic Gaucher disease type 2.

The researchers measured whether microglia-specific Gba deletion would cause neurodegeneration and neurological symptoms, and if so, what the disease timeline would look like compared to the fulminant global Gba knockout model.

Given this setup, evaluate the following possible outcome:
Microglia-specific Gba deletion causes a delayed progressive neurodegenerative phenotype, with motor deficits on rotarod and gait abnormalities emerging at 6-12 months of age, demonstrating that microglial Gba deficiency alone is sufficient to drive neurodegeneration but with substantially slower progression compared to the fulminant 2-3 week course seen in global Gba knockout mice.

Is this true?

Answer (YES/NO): NO